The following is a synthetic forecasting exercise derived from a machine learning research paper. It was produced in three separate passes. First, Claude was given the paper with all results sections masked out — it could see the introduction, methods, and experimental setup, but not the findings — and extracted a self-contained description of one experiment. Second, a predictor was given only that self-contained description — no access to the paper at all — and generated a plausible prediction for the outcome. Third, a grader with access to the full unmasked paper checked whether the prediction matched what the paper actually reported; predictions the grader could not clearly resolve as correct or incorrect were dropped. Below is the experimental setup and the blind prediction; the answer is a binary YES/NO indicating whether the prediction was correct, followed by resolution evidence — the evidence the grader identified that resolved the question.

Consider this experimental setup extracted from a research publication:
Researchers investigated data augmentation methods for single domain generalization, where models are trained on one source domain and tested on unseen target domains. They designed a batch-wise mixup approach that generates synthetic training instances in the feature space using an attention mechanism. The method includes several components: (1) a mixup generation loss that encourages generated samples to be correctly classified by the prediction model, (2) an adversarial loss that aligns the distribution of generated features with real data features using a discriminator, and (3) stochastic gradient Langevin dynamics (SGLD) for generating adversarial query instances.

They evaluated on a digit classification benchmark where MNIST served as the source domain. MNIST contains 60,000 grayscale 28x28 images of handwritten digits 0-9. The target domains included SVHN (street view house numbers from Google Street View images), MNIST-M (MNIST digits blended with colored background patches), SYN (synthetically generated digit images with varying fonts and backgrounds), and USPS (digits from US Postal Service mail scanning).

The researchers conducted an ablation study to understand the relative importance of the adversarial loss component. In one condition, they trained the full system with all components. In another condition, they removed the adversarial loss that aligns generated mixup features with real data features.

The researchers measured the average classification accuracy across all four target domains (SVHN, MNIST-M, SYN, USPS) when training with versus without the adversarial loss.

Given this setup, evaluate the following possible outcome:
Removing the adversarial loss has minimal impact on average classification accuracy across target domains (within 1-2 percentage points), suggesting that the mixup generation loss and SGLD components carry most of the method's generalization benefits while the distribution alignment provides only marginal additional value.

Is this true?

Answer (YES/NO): NO